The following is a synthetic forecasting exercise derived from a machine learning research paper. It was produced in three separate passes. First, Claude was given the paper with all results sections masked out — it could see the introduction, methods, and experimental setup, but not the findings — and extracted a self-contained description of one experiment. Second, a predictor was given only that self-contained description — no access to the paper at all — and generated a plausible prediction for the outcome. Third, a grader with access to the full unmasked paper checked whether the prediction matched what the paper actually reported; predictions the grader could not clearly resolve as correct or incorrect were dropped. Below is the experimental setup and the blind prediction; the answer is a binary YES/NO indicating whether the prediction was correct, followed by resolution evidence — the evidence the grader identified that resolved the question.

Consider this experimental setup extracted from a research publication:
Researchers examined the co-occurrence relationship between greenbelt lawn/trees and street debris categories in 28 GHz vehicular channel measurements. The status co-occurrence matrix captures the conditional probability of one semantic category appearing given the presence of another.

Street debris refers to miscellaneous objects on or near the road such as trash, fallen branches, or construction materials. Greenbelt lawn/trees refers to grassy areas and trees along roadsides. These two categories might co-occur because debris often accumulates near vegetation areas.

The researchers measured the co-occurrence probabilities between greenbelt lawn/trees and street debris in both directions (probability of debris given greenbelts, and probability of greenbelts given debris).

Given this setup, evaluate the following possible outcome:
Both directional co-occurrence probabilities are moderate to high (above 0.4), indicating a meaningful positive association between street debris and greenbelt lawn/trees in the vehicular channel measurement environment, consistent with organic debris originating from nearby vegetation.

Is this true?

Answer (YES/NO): NO